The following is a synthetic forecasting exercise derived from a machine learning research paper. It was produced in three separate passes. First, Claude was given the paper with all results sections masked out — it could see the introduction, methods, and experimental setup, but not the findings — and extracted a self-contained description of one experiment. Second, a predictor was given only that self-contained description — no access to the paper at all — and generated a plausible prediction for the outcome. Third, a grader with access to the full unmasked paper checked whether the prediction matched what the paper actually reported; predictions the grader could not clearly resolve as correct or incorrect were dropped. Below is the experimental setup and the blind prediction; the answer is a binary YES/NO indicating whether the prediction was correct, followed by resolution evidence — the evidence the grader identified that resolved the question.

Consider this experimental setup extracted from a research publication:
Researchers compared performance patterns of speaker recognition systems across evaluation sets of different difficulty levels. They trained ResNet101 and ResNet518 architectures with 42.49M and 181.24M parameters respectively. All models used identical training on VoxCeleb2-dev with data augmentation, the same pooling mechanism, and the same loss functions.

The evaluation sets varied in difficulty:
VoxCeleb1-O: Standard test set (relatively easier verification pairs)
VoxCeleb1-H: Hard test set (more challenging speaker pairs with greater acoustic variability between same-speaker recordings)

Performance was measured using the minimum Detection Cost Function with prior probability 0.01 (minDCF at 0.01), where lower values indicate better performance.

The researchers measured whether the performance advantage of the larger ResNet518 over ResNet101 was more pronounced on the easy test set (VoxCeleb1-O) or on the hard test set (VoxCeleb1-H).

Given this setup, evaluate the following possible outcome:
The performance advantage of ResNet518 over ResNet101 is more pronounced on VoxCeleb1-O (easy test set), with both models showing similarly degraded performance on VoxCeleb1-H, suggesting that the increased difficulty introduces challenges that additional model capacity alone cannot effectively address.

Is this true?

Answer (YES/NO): NO